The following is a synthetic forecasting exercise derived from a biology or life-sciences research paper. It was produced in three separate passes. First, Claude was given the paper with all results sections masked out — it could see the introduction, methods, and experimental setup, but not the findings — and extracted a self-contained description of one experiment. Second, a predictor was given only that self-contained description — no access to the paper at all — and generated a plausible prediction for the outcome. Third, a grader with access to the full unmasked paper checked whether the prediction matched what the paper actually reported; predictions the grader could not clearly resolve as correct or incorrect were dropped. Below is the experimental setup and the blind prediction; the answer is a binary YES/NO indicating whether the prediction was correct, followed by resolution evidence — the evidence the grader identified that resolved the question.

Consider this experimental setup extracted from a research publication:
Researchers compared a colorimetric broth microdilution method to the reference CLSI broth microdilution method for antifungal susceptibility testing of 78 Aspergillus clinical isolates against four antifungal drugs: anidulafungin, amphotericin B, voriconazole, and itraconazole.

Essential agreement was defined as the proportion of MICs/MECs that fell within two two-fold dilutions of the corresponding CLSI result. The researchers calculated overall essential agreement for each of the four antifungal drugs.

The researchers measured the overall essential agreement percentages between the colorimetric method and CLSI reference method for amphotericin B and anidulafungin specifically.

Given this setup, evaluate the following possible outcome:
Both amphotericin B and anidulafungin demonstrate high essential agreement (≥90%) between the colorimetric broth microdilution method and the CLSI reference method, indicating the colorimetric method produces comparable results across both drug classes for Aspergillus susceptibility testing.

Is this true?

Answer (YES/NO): YES